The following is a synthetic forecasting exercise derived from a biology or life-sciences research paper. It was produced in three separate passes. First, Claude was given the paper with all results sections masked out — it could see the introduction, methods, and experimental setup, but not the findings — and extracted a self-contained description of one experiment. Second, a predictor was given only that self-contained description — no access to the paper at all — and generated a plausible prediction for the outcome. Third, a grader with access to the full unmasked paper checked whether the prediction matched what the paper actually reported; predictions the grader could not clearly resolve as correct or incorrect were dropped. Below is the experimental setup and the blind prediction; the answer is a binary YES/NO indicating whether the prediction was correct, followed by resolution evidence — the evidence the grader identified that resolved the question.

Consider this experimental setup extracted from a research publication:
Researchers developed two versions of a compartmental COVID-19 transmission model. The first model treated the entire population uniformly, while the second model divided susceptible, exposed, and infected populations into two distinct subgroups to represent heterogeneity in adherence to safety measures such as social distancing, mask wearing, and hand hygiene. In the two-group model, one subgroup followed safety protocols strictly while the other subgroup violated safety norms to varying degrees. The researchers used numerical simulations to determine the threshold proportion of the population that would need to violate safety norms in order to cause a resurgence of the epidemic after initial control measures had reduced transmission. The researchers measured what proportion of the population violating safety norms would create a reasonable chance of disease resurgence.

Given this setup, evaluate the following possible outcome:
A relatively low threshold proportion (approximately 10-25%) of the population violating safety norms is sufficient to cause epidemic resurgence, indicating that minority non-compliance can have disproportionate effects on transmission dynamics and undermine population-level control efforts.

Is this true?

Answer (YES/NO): YES